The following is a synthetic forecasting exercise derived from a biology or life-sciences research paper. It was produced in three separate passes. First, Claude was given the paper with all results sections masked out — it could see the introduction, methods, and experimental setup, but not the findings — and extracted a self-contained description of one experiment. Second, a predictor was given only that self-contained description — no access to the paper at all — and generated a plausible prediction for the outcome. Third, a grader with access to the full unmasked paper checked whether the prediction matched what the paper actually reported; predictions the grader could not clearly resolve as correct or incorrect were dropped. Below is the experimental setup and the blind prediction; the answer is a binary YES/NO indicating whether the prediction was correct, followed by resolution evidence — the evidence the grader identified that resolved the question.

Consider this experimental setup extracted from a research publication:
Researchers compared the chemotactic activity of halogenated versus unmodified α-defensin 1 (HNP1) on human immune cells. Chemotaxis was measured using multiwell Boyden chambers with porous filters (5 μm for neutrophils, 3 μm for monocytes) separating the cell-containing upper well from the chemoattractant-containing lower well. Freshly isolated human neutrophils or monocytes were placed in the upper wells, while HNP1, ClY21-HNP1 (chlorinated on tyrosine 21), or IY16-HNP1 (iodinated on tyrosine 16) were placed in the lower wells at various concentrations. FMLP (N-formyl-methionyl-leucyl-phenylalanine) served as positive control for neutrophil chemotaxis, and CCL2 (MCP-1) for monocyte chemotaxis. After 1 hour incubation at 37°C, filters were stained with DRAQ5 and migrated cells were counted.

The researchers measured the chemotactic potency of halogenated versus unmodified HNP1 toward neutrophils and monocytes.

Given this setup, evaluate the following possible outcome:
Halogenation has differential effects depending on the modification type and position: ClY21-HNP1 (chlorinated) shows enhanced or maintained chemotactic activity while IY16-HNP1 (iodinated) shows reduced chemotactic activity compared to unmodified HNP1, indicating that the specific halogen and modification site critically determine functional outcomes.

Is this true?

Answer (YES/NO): NO